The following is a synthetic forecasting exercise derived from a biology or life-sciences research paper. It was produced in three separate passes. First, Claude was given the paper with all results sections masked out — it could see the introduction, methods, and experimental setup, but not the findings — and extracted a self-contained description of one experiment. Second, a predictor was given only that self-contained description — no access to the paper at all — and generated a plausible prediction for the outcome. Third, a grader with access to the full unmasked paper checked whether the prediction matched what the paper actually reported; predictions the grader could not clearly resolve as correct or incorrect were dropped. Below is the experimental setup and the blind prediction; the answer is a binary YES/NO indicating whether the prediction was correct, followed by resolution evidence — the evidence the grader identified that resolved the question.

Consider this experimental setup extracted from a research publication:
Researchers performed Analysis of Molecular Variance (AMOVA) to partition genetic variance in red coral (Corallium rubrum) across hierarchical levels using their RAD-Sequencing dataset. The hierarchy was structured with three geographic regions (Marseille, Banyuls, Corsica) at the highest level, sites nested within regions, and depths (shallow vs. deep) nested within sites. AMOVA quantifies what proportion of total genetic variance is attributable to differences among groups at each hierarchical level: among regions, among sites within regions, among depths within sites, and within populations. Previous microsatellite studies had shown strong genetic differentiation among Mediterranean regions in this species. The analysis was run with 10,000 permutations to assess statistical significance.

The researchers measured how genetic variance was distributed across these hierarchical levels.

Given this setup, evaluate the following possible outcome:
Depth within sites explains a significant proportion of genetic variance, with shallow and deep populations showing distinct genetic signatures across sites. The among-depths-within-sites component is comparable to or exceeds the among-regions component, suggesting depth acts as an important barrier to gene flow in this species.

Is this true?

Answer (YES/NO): NO